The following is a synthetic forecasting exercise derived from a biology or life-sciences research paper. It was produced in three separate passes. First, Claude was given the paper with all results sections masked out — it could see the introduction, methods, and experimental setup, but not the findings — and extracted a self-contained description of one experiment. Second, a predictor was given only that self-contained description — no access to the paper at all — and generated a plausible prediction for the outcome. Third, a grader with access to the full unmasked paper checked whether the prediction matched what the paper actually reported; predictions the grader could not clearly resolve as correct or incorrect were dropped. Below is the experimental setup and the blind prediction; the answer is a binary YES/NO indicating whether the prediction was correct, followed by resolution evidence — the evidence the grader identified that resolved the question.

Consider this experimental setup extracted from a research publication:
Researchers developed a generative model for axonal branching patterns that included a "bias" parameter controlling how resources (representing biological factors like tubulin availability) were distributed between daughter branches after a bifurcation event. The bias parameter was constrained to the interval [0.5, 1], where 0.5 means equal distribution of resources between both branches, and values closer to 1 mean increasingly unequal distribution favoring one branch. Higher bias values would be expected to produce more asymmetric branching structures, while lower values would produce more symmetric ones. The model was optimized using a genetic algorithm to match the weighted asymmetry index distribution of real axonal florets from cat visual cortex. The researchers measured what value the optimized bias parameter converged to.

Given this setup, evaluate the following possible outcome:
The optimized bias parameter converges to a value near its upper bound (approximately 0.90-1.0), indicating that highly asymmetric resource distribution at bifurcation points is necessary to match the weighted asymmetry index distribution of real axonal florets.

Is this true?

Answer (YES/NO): NO